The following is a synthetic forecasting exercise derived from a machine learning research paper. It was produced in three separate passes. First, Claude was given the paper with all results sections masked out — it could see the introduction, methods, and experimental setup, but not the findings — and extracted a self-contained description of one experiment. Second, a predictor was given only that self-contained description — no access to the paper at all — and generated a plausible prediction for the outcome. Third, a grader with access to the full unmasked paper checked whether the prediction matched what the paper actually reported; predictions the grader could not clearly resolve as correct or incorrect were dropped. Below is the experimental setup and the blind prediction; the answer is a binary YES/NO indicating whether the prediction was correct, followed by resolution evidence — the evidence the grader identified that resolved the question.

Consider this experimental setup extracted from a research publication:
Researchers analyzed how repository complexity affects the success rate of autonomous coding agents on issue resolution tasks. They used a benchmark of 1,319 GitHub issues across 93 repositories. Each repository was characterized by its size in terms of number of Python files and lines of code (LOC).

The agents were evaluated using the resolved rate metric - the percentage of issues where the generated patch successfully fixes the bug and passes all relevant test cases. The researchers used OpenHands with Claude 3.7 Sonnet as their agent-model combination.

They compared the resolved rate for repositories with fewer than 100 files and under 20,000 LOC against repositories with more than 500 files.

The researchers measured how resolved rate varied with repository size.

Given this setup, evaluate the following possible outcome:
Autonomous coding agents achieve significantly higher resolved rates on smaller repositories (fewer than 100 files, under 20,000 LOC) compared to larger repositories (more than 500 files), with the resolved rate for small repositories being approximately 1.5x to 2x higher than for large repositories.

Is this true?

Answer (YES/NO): NO